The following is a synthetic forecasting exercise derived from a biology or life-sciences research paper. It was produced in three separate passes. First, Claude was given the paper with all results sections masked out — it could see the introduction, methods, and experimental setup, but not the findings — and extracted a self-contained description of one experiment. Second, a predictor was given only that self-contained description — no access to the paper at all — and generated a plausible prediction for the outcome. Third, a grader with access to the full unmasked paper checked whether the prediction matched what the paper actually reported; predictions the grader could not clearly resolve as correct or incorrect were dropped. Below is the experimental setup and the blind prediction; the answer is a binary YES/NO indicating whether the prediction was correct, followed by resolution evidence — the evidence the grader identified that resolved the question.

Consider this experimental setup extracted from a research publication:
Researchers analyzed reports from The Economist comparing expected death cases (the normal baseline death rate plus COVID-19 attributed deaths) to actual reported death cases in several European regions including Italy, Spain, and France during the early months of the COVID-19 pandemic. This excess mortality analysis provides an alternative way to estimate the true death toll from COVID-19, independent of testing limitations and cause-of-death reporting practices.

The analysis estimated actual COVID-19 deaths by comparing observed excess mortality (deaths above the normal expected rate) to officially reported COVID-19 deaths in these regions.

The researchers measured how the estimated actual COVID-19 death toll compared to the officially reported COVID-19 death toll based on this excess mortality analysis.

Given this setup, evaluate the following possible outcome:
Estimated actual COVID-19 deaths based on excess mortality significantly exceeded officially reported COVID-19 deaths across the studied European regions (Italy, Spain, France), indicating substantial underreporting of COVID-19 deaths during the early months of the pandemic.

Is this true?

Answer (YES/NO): YES